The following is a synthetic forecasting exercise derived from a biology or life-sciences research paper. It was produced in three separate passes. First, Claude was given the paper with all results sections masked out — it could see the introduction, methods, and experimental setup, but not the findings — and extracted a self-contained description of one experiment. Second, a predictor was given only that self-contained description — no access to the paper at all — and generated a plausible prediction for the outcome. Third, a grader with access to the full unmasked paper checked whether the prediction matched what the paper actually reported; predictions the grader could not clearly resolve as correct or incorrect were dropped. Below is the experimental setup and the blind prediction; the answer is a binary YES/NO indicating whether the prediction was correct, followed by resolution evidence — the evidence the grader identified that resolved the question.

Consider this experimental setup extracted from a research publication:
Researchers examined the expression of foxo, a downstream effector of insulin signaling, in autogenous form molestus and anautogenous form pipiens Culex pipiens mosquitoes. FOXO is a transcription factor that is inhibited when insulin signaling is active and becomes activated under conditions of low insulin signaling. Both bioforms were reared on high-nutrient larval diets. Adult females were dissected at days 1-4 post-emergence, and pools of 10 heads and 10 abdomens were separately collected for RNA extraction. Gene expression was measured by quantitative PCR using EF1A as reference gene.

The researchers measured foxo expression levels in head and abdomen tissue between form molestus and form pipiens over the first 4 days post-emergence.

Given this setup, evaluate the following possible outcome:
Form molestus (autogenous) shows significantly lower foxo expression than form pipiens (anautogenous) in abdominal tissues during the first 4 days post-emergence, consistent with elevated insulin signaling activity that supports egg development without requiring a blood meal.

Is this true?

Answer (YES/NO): NO